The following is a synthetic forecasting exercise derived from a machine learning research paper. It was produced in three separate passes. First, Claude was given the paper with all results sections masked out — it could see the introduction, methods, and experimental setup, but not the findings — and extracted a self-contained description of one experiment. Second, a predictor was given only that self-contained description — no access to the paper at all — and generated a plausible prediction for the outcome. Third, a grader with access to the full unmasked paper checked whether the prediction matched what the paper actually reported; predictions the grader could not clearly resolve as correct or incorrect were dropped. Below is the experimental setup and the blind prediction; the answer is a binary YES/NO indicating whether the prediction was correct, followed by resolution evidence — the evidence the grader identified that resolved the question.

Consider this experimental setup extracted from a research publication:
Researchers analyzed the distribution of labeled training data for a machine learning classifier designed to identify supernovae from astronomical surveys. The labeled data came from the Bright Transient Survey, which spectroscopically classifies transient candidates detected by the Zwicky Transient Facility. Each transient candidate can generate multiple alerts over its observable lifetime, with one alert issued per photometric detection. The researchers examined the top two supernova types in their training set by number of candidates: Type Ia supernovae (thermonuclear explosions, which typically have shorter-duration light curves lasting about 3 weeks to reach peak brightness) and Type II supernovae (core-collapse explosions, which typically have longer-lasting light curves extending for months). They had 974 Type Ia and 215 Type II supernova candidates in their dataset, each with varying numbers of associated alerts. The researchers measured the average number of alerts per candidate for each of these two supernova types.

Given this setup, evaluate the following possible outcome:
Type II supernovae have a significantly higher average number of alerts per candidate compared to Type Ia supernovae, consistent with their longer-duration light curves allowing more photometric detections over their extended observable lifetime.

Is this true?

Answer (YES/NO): YES